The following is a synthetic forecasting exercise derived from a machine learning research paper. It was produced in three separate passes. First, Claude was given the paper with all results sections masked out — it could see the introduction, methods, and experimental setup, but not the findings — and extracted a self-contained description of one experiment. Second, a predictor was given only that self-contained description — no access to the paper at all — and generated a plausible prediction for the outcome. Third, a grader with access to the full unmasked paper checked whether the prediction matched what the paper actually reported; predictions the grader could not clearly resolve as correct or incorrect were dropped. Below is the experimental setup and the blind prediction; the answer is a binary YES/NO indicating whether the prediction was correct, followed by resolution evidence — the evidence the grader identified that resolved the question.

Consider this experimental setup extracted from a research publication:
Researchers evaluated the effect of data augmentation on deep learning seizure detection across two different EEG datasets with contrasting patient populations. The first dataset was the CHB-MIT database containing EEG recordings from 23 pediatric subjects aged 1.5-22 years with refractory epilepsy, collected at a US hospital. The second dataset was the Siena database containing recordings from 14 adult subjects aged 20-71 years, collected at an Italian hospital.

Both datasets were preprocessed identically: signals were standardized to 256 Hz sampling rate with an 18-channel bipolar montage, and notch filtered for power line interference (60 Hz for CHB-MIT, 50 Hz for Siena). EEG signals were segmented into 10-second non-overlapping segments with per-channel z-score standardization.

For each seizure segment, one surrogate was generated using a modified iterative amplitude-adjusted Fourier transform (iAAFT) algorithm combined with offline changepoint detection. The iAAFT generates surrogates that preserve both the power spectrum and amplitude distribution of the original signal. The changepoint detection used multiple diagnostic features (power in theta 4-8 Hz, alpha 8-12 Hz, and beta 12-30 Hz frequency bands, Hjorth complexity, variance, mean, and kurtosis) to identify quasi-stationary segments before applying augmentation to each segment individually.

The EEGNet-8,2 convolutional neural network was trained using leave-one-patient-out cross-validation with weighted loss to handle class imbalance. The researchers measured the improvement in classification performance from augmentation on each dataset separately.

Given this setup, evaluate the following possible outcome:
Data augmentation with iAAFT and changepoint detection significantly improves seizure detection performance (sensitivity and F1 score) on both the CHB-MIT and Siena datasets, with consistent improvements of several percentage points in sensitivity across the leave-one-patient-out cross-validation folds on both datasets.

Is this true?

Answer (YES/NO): NO